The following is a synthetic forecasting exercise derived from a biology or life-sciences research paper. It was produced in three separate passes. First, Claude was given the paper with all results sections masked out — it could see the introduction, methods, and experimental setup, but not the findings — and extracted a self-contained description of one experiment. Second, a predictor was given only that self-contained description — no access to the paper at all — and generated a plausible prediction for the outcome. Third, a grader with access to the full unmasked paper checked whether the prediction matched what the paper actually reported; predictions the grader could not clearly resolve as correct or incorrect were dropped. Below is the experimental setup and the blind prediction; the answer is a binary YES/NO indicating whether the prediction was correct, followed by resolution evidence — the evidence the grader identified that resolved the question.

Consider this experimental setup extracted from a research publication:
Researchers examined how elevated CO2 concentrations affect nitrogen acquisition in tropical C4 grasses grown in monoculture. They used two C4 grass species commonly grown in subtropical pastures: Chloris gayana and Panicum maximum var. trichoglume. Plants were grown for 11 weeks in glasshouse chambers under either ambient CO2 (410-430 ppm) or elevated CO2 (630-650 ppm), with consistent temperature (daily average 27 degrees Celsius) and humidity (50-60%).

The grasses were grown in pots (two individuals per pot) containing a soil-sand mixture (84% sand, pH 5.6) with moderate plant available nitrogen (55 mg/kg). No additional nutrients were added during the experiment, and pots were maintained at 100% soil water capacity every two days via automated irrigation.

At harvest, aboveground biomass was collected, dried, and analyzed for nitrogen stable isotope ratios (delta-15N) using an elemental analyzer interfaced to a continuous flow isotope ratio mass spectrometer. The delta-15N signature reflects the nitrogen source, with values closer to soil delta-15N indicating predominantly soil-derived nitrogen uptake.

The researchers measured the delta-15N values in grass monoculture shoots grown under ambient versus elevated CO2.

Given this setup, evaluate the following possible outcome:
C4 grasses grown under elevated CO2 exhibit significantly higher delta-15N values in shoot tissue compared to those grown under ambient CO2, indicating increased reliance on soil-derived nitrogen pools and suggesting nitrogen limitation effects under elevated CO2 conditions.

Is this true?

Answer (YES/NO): NO